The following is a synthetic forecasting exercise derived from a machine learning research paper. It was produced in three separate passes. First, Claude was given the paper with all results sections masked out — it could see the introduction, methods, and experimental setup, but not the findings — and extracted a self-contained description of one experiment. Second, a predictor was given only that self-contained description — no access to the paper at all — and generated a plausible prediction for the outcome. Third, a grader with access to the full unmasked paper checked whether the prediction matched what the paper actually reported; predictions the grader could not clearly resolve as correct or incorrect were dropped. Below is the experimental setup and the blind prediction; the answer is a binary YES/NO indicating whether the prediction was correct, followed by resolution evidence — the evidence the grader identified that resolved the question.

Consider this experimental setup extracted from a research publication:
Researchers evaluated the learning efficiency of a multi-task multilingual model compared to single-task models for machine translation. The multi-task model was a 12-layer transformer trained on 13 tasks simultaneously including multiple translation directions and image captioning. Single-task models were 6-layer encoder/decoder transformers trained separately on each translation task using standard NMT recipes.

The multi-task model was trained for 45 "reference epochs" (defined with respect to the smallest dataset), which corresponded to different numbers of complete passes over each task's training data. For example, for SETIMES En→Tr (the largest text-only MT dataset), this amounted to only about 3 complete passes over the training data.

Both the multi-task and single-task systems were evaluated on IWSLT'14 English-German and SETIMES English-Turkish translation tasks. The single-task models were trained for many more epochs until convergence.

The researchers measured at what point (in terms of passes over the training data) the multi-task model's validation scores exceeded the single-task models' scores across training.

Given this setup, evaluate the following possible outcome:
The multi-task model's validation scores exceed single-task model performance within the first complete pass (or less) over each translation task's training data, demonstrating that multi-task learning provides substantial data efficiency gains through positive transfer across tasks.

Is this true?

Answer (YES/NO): NO